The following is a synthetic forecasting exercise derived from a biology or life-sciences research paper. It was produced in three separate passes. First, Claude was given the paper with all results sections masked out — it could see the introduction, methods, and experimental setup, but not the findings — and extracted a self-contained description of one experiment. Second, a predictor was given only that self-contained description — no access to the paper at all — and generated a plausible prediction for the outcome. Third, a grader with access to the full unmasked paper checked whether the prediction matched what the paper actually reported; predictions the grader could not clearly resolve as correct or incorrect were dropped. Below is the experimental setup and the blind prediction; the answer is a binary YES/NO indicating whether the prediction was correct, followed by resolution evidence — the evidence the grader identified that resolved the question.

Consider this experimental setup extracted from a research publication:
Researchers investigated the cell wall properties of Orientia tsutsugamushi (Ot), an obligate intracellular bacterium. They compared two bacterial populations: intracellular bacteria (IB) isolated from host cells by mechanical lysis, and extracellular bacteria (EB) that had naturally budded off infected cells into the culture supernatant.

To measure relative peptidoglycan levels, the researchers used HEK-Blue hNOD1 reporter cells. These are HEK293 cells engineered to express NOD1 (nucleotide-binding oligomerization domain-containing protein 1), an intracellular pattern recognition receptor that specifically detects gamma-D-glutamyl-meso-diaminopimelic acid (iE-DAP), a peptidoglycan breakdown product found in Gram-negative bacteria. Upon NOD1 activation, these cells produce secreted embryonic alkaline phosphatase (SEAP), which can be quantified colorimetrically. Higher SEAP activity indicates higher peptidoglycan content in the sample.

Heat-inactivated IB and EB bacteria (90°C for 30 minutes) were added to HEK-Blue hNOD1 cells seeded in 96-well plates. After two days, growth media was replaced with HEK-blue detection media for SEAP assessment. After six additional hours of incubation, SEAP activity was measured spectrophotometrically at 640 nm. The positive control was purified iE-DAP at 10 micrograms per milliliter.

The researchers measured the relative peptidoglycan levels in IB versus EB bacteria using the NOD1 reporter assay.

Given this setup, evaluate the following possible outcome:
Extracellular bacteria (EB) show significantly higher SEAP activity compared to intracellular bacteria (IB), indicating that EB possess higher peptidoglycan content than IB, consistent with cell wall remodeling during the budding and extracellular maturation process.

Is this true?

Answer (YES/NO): NO